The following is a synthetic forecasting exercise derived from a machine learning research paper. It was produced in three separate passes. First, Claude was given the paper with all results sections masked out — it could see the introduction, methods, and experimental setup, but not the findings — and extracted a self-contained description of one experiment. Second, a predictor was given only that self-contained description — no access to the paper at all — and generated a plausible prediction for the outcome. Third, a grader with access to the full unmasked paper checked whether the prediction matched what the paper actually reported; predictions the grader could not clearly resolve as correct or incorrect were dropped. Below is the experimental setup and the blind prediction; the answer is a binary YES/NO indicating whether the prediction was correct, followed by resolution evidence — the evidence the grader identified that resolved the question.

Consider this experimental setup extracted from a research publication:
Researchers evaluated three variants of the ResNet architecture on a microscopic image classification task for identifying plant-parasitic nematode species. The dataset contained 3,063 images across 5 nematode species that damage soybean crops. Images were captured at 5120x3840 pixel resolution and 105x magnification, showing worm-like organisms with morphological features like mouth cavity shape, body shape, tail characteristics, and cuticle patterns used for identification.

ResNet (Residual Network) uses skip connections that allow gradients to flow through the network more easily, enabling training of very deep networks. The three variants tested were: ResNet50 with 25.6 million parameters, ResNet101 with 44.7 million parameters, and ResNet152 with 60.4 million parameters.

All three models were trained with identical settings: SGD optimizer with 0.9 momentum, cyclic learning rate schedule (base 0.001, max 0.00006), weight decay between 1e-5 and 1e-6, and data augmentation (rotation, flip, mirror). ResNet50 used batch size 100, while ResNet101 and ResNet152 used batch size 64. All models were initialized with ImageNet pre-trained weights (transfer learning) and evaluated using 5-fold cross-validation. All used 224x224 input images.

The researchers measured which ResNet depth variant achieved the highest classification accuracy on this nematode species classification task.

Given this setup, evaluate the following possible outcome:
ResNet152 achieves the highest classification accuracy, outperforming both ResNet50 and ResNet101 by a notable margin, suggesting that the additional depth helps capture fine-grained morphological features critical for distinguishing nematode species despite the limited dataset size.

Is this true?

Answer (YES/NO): NO